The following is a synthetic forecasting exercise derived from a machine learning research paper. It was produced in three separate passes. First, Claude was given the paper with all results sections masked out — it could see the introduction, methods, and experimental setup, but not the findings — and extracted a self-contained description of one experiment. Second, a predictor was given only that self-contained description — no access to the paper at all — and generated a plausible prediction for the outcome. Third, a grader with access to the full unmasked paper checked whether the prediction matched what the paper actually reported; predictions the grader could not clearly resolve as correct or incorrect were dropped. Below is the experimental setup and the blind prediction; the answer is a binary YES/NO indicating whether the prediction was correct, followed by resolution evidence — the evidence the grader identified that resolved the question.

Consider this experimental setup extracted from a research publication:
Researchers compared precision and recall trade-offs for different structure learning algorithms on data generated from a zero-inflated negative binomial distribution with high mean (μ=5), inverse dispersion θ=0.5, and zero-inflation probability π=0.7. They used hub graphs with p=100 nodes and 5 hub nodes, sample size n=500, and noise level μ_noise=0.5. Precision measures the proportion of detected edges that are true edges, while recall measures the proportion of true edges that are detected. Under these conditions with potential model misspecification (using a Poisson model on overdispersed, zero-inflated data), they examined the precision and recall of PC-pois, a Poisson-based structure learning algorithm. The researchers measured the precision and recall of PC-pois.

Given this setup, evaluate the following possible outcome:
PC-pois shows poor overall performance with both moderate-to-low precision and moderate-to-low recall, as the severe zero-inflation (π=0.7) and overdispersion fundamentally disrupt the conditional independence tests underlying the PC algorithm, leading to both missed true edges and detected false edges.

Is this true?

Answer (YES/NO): NO